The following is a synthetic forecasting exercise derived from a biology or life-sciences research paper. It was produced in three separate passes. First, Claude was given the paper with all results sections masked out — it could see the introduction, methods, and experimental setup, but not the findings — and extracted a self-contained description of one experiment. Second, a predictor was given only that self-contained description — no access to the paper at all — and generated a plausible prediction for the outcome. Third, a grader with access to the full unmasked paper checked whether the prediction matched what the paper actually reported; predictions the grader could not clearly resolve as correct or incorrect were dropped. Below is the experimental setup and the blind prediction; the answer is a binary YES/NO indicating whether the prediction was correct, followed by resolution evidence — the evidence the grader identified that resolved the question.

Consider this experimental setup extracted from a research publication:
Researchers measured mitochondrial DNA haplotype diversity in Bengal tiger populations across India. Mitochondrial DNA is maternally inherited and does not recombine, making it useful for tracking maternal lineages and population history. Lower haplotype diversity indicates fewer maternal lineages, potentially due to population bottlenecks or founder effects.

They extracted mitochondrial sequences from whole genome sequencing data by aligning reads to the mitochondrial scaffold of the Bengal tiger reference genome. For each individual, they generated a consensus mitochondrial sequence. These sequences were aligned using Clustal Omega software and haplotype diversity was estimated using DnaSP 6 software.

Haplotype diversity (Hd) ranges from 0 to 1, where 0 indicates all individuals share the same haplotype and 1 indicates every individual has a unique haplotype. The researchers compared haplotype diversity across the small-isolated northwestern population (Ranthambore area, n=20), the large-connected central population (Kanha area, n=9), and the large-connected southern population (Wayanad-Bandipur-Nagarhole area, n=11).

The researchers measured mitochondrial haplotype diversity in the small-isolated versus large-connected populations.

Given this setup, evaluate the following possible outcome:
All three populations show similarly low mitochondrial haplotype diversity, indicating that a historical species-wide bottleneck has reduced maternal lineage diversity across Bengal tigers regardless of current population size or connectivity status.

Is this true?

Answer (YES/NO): NO